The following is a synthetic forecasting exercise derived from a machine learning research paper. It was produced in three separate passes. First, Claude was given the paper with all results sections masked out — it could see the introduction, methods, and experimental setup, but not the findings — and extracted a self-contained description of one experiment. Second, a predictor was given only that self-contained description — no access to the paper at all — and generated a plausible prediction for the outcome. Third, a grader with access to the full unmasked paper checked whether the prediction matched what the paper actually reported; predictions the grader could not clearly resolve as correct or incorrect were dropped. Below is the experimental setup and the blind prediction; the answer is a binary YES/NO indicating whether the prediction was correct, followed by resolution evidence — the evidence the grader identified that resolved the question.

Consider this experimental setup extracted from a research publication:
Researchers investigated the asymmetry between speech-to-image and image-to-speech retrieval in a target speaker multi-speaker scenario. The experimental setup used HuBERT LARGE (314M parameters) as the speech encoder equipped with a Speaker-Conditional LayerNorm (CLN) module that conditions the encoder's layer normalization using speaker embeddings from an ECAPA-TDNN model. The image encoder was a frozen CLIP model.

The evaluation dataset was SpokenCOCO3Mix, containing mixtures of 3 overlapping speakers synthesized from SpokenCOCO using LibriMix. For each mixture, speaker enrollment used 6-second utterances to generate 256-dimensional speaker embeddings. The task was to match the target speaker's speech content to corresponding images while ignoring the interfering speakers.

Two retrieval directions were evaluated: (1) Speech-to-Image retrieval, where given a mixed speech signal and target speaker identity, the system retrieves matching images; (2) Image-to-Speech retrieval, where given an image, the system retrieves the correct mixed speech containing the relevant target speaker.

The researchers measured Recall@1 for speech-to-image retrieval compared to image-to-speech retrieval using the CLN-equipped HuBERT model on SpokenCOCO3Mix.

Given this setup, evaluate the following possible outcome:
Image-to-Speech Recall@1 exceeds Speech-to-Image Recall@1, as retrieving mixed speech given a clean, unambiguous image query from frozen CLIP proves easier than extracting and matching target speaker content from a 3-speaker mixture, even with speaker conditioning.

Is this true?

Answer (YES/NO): YES